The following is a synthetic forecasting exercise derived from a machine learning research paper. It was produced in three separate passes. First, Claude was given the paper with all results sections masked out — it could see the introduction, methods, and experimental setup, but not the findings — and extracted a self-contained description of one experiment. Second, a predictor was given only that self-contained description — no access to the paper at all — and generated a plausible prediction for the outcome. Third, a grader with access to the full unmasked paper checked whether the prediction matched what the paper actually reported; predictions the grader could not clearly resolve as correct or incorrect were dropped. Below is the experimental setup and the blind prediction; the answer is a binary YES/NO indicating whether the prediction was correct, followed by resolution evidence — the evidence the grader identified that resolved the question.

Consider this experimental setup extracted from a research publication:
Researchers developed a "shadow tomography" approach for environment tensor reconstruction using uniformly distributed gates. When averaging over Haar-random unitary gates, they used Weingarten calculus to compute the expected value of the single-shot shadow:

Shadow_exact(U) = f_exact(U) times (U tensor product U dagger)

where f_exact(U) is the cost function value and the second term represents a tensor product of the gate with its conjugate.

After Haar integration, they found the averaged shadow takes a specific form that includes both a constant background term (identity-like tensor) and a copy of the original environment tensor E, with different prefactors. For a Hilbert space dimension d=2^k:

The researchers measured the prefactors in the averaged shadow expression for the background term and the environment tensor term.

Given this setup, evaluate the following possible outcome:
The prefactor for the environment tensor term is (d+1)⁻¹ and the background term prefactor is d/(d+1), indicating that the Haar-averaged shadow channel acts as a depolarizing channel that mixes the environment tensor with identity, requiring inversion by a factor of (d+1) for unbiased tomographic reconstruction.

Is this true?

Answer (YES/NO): NO